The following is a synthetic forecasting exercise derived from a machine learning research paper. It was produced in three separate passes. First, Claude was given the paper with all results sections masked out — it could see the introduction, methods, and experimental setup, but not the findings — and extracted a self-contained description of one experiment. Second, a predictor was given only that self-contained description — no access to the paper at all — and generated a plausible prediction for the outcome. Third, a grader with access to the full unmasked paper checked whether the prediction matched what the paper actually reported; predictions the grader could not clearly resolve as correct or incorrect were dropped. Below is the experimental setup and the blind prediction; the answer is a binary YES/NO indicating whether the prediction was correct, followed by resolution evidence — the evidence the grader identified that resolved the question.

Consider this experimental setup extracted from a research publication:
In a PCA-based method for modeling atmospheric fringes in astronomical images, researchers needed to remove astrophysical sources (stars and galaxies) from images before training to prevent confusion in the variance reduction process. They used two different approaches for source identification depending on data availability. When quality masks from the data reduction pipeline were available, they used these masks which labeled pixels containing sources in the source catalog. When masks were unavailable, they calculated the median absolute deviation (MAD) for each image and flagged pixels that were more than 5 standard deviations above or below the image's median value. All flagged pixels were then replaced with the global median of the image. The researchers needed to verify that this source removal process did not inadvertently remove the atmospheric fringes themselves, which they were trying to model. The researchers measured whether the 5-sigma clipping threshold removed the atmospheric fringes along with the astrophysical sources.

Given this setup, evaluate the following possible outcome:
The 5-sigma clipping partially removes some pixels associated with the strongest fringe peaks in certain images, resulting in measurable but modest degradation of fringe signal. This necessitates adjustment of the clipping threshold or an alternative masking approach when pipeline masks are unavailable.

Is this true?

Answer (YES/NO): NO